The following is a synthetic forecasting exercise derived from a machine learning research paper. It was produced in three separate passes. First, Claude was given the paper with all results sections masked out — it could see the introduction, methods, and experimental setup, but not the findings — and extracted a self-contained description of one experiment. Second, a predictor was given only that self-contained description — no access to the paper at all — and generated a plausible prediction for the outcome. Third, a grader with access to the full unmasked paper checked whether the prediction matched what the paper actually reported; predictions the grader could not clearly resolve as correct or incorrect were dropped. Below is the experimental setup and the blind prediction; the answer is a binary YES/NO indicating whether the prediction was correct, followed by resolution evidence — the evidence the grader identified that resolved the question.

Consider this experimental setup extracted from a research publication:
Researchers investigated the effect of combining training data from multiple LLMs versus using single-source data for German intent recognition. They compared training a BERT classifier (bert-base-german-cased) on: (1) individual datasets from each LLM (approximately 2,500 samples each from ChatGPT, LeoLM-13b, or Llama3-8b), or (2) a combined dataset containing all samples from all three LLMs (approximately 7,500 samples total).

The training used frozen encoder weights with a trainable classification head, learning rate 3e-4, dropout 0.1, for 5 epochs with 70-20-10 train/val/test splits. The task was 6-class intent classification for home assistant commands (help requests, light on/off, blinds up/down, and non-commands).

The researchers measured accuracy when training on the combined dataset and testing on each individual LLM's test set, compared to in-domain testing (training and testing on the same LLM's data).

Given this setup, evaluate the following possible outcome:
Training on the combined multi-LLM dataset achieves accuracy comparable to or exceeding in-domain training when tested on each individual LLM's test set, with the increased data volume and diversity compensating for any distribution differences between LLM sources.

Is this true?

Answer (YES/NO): YES